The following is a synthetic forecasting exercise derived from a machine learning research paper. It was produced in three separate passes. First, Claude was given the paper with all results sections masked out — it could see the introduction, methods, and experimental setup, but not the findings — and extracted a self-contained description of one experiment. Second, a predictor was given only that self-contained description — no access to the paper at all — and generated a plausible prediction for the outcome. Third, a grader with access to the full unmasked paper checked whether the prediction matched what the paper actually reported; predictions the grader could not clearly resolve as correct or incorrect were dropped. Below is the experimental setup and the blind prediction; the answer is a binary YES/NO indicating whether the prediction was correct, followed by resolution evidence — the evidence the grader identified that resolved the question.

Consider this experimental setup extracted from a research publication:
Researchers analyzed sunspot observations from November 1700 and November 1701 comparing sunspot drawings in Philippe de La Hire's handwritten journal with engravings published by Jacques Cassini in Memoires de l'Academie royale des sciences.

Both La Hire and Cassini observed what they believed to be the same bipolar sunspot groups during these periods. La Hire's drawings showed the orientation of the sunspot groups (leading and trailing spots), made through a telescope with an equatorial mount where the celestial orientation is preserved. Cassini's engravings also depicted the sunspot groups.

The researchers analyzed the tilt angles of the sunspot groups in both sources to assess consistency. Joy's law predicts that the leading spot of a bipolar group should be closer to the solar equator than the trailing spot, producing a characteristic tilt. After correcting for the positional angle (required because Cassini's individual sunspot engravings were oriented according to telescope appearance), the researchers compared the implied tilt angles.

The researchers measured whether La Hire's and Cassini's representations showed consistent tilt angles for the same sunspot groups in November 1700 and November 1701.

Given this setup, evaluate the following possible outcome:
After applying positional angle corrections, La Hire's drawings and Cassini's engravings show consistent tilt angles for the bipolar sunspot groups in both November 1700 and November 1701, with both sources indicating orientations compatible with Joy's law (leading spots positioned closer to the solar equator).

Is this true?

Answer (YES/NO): NO